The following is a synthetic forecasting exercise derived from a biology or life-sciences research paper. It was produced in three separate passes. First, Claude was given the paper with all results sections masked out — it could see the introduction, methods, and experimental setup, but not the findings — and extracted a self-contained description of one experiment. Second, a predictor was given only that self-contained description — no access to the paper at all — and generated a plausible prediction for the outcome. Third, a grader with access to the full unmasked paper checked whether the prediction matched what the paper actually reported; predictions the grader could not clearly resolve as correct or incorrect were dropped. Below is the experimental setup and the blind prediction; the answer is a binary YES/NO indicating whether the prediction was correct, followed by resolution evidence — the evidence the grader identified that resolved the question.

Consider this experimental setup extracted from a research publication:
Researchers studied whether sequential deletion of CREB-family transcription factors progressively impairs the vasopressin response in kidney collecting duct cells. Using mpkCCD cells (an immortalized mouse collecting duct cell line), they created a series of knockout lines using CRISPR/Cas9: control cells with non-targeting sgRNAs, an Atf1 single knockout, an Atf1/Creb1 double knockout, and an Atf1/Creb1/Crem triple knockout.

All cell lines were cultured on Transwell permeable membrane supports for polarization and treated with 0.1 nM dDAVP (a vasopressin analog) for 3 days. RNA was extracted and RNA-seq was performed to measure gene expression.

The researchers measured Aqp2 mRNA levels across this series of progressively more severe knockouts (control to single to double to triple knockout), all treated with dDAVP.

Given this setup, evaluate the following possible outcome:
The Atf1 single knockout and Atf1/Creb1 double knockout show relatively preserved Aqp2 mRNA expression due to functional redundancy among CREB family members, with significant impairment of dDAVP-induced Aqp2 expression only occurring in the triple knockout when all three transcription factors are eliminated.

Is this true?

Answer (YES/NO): YES